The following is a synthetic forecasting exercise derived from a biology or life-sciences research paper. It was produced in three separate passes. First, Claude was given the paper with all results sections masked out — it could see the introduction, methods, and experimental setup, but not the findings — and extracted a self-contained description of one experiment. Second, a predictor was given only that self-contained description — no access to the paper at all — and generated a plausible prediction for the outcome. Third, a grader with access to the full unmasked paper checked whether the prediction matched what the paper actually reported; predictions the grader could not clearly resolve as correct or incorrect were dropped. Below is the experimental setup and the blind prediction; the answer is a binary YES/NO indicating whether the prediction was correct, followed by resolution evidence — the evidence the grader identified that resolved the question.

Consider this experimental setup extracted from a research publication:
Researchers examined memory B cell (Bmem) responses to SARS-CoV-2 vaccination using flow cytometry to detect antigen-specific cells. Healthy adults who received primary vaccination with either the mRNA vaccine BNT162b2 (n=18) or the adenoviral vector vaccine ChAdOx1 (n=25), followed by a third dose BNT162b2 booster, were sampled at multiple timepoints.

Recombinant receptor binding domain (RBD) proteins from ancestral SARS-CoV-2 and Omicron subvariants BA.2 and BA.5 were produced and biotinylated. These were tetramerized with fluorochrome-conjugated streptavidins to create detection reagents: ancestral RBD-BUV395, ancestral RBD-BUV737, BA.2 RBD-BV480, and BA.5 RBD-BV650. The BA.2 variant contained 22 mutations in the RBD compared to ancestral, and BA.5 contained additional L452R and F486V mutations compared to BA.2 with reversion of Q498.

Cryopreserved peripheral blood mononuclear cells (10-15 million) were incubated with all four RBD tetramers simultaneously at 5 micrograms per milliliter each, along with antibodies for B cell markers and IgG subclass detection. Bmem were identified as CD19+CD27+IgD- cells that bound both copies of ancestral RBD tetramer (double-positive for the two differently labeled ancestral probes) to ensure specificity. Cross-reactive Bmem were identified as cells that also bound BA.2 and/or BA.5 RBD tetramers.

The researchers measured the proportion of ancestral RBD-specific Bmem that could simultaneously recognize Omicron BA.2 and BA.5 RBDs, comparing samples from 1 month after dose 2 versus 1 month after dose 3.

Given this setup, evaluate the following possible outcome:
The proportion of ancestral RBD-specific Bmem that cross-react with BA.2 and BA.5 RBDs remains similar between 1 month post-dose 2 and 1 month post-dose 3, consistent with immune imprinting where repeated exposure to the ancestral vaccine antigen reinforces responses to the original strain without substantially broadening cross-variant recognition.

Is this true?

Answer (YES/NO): NO